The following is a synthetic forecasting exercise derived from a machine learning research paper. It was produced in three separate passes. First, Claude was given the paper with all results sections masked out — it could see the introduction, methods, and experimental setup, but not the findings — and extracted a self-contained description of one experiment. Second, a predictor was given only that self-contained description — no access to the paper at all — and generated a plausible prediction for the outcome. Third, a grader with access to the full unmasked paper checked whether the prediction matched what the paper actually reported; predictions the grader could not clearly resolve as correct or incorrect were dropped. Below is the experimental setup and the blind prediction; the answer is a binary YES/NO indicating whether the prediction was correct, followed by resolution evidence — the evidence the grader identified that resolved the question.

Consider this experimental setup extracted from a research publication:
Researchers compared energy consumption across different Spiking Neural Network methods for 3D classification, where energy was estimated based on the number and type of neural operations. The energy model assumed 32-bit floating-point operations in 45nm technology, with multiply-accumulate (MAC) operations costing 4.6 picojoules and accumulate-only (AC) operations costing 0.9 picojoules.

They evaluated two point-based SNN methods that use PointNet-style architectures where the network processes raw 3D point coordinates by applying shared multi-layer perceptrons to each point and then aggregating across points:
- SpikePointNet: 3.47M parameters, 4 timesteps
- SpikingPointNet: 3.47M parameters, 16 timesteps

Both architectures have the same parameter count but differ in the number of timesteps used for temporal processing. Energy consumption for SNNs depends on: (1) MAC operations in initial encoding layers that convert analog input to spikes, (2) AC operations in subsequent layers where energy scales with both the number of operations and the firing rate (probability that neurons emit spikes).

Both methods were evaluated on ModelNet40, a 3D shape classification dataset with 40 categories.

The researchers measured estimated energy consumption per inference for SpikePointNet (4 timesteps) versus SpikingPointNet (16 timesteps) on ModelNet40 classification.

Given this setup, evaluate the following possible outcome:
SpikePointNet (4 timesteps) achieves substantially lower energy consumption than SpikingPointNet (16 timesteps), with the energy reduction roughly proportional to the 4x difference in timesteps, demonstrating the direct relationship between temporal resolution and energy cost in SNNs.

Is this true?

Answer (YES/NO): YES